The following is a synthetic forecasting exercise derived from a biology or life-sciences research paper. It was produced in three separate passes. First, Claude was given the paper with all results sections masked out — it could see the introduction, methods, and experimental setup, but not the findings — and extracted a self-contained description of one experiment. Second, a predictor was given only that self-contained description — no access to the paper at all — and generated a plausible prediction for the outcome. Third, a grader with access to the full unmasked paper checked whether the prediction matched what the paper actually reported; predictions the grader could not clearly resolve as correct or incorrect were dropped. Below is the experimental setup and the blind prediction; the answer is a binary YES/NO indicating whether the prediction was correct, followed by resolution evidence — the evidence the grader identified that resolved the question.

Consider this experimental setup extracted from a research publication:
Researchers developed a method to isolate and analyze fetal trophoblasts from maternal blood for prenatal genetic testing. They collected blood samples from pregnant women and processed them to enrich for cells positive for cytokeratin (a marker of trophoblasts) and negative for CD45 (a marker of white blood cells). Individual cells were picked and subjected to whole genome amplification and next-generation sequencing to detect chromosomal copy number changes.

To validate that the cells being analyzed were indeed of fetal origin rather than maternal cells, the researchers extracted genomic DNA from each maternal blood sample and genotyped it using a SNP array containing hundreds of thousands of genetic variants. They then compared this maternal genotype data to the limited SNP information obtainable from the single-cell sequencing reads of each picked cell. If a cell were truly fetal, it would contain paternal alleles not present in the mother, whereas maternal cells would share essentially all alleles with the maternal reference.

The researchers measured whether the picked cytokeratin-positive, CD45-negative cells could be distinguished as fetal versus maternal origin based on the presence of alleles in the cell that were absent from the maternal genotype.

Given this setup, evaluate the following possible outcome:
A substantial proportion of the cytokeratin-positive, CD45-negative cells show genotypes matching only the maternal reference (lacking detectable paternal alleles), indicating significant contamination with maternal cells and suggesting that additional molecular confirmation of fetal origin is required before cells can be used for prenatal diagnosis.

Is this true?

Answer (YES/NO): NO